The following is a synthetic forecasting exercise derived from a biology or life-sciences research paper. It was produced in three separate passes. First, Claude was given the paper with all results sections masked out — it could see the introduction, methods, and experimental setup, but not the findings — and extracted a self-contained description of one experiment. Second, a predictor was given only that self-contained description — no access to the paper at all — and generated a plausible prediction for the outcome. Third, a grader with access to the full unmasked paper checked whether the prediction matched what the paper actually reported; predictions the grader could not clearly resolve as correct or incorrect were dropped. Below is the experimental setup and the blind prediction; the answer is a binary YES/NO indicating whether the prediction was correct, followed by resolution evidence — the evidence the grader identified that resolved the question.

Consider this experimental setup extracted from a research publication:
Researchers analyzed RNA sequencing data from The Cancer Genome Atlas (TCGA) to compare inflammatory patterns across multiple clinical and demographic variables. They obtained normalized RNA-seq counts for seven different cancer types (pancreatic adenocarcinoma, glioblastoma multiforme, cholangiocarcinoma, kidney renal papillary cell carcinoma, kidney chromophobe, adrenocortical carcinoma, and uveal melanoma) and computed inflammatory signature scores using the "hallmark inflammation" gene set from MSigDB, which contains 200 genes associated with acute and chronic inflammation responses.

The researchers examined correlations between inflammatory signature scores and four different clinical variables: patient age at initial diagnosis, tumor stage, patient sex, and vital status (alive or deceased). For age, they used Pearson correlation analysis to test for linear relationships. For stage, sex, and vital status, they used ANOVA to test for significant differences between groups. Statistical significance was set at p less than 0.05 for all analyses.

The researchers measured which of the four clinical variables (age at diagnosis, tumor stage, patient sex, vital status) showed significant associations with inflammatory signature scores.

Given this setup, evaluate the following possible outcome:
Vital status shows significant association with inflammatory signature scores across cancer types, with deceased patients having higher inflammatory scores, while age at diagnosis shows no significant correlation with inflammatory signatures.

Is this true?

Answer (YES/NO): NO